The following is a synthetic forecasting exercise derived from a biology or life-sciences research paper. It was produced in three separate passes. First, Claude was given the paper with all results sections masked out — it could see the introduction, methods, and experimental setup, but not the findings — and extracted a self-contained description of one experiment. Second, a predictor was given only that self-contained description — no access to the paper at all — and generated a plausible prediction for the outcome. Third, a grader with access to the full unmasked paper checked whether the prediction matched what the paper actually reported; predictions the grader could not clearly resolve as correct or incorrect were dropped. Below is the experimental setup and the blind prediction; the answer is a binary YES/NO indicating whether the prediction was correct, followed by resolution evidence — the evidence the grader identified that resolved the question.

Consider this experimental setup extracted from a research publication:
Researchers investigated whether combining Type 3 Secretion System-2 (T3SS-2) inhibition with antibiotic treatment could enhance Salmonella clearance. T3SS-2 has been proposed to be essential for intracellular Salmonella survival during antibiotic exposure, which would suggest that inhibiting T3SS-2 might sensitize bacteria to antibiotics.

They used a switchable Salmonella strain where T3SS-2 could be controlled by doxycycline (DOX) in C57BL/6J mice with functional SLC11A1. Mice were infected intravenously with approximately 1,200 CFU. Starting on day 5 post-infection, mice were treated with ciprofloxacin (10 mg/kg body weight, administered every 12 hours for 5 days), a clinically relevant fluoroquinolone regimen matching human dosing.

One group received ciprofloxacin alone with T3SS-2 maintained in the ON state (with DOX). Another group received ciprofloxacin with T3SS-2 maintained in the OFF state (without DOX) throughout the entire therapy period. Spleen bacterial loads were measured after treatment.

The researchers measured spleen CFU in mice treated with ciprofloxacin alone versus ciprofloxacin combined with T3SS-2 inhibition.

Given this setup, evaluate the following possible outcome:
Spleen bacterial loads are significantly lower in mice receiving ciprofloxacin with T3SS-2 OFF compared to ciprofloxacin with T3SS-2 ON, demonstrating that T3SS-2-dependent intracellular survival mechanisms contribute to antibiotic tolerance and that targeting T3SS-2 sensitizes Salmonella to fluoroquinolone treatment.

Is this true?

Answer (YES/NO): NO